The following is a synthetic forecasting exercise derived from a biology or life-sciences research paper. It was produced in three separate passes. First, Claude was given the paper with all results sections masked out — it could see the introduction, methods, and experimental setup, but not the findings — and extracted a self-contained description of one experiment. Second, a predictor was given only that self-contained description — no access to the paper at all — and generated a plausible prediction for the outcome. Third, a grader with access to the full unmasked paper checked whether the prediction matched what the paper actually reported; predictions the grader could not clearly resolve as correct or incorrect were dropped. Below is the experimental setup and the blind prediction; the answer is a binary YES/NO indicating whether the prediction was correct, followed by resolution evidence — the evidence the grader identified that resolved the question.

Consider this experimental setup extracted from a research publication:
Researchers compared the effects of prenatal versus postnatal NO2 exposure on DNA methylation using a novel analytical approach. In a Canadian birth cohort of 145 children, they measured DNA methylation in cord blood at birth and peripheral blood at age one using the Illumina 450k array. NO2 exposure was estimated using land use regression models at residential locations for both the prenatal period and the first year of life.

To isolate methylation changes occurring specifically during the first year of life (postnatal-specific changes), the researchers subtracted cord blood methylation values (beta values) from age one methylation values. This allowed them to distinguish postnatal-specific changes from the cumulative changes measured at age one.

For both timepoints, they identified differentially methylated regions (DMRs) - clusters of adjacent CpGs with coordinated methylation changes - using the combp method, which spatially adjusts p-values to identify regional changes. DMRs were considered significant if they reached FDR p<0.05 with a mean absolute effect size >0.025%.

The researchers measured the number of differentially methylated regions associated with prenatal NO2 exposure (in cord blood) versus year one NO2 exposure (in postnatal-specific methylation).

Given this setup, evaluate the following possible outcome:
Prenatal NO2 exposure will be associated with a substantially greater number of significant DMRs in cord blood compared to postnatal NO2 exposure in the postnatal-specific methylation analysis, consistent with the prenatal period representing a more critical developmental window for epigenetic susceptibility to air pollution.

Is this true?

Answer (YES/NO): YES